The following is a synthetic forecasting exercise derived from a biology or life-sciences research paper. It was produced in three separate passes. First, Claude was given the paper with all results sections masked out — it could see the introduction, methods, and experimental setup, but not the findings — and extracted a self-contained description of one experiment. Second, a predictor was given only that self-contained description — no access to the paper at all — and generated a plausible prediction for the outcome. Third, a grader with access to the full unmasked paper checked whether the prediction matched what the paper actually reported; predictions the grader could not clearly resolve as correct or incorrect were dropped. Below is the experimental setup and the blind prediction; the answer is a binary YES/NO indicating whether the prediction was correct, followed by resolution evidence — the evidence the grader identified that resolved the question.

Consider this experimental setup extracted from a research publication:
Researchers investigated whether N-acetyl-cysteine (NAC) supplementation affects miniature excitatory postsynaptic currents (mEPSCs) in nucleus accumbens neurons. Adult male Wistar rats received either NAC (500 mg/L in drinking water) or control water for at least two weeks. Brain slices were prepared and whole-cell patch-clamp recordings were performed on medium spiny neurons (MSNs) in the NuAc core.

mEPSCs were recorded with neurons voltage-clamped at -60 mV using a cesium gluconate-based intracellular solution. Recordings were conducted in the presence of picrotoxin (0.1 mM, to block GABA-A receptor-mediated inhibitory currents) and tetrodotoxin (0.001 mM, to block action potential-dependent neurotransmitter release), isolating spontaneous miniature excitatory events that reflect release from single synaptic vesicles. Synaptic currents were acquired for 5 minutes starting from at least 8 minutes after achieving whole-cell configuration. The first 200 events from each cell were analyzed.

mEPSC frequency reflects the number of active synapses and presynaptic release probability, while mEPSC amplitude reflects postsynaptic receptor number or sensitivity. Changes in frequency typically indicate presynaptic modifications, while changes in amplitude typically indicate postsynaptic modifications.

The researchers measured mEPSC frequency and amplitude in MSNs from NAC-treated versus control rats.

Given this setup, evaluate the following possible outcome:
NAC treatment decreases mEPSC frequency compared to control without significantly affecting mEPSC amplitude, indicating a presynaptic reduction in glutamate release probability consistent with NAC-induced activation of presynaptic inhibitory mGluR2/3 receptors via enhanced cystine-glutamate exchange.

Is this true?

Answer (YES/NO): NO